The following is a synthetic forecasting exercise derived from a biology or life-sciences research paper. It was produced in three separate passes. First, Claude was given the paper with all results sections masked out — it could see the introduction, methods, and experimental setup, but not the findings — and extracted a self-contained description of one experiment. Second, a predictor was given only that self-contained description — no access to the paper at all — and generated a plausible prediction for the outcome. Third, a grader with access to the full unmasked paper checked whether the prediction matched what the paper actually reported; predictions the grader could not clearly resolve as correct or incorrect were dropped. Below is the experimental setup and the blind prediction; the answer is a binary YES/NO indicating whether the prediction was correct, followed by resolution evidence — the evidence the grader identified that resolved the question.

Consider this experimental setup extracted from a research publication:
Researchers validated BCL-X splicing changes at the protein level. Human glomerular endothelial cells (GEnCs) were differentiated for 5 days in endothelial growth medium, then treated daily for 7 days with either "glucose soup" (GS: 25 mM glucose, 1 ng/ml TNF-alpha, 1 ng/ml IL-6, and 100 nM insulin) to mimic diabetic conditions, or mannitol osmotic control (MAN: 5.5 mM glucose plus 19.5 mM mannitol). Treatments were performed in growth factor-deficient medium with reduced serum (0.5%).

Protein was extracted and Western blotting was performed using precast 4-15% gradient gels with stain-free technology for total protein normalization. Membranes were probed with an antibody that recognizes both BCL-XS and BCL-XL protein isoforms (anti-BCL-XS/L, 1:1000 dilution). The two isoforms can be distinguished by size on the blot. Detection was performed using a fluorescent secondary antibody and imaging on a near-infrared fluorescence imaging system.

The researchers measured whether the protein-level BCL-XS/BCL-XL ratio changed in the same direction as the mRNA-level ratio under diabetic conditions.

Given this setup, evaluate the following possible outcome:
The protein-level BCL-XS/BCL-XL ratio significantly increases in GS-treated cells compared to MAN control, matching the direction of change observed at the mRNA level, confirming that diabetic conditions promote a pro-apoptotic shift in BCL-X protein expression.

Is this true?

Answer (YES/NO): YES